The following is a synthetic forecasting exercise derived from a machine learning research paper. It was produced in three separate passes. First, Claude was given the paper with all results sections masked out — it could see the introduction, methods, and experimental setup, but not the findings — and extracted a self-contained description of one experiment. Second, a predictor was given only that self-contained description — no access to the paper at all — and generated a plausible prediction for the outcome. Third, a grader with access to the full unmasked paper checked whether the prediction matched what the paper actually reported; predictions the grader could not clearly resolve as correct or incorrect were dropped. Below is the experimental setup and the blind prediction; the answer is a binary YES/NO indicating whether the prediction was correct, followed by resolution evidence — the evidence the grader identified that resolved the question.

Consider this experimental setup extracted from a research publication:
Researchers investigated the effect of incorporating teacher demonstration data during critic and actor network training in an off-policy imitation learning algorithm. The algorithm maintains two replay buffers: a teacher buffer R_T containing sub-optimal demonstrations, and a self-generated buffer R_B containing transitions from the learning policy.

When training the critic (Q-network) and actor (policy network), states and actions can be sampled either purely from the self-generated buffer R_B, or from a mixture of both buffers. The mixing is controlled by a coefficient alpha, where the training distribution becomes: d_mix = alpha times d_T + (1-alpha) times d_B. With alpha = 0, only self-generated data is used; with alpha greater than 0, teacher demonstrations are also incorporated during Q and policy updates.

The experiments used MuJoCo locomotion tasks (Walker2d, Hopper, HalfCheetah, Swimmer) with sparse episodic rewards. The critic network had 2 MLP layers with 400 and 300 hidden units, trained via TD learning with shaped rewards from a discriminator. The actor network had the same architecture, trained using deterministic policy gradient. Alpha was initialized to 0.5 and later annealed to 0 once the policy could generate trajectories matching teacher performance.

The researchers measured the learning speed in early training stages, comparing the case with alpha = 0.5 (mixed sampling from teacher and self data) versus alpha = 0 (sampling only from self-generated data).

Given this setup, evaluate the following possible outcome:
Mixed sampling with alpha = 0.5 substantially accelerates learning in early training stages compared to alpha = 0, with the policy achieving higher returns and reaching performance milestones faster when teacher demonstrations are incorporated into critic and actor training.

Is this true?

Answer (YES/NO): YES